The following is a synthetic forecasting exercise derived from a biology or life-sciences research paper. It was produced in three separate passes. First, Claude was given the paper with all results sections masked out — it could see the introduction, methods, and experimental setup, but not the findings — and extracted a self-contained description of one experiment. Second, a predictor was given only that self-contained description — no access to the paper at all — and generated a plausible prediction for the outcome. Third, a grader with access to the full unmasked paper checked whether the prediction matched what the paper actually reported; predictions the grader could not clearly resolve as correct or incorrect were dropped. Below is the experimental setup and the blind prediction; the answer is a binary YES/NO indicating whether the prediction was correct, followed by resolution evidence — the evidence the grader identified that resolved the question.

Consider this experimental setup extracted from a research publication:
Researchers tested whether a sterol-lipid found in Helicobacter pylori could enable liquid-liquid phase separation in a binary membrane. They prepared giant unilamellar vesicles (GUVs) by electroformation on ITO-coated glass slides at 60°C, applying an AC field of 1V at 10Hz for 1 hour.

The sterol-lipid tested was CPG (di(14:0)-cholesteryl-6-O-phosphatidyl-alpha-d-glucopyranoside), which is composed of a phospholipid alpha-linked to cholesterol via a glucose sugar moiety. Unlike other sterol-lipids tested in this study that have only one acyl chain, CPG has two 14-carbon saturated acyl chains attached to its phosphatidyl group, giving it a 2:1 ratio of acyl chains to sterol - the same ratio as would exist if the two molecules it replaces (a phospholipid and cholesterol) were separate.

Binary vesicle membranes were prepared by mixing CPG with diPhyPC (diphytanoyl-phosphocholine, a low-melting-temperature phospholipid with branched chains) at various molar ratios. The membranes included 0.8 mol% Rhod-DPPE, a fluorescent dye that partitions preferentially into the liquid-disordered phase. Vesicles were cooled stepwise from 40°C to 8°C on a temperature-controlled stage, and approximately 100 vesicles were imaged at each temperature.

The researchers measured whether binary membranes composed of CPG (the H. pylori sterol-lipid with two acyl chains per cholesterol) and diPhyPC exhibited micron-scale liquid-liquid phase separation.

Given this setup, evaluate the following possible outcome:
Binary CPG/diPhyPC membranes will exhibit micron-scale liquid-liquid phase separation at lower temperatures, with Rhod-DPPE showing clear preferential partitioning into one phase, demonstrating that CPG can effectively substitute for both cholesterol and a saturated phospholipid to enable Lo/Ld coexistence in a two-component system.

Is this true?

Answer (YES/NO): NO